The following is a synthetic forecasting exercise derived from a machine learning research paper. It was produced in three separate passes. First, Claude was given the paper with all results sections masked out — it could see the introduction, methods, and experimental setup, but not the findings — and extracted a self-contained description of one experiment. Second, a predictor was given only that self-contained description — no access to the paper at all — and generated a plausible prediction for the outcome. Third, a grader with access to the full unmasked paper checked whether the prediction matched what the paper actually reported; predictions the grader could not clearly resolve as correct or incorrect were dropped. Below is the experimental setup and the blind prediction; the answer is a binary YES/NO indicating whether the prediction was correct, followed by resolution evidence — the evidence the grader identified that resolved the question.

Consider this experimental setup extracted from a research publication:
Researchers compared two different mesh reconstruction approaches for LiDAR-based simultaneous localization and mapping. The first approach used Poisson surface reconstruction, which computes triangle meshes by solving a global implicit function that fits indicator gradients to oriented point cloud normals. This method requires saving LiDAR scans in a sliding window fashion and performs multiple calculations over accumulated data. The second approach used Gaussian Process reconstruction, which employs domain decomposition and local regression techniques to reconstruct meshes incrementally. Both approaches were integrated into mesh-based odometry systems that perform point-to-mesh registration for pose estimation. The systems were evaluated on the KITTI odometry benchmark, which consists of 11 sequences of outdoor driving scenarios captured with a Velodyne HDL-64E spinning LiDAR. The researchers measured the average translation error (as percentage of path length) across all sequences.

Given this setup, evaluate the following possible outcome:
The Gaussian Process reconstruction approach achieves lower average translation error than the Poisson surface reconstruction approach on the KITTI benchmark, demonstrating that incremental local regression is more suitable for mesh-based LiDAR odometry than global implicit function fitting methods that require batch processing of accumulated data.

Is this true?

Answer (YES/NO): YES